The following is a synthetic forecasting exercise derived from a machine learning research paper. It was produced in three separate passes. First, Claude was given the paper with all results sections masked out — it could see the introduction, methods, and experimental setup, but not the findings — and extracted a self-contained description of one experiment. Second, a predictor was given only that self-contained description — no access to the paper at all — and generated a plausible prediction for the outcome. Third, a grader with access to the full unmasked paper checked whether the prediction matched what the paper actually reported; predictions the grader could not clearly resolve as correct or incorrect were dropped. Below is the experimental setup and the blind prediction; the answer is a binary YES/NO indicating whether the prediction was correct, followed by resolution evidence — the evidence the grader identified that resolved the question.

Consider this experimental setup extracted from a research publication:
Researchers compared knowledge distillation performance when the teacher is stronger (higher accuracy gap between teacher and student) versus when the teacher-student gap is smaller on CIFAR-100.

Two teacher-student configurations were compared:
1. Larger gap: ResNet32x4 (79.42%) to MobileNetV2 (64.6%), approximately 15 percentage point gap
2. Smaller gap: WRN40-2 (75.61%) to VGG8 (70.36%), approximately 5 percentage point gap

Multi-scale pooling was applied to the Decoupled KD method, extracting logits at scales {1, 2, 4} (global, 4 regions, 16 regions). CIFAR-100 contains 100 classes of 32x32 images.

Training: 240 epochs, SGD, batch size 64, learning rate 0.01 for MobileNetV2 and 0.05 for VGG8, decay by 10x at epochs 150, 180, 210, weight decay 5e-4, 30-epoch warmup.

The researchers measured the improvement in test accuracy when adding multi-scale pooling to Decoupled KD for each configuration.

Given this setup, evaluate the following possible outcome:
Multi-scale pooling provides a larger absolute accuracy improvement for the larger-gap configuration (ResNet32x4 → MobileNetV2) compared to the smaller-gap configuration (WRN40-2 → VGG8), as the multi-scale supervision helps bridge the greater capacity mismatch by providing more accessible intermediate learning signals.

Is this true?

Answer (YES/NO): YES